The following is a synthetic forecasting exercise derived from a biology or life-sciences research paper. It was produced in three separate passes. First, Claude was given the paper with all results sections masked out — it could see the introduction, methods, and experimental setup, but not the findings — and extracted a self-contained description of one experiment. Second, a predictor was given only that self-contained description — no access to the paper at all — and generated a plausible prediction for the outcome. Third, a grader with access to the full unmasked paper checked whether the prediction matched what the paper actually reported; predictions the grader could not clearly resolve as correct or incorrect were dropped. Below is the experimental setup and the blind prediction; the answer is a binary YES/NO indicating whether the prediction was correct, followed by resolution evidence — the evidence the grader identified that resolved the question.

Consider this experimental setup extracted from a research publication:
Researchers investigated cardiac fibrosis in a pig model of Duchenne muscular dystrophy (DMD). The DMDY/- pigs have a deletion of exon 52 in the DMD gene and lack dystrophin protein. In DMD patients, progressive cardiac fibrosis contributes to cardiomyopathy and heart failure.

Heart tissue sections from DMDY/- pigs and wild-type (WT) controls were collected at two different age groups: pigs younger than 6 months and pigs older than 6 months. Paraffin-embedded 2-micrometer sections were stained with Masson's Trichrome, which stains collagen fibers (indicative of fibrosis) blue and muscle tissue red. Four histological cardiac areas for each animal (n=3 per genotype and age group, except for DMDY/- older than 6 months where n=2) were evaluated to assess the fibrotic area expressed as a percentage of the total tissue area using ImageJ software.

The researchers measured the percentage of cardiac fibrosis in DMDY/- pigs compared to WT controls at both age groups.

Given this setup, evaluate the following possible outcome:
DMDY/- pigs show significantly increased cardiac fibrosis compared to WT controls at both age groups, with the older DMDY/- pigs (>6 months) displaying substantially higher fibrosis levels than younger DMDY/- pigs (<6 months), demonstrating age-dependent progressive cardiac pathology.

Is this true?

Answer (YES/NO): NO